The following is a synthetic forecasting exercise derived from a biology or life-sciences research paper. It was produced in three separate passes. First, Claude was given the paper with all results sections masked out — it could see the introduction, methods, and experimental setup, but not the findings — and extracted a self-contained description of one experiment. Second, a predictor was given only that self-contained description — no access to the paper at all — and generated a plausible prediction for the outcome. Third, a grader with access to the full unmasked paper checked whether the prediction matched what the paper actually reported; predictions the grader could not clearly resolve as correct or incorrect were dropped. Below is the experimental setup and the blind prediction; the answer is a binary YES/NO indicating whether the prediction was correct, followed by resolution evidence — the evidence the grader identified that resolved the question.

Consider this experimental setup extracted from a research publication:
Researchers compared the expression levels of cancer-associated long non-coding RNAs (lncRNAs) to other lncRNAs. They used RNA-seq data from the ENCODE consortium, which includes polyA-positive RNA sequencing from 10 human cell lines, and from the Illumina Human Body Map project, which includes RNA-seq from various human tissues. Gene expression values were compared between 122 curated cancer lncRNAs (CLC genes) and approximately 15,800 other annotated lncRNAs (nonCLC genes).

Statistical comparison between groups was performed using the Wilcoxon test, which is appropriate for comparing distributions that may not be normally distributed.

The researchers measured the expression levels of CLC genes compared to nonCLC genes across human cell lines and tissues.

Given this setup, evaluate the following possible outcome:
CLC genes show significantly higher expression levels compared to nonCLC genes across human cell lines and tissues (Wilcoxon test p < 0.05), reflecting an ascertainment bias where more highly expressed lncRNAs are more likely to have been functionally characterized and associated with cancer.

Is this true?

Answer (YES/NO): YES